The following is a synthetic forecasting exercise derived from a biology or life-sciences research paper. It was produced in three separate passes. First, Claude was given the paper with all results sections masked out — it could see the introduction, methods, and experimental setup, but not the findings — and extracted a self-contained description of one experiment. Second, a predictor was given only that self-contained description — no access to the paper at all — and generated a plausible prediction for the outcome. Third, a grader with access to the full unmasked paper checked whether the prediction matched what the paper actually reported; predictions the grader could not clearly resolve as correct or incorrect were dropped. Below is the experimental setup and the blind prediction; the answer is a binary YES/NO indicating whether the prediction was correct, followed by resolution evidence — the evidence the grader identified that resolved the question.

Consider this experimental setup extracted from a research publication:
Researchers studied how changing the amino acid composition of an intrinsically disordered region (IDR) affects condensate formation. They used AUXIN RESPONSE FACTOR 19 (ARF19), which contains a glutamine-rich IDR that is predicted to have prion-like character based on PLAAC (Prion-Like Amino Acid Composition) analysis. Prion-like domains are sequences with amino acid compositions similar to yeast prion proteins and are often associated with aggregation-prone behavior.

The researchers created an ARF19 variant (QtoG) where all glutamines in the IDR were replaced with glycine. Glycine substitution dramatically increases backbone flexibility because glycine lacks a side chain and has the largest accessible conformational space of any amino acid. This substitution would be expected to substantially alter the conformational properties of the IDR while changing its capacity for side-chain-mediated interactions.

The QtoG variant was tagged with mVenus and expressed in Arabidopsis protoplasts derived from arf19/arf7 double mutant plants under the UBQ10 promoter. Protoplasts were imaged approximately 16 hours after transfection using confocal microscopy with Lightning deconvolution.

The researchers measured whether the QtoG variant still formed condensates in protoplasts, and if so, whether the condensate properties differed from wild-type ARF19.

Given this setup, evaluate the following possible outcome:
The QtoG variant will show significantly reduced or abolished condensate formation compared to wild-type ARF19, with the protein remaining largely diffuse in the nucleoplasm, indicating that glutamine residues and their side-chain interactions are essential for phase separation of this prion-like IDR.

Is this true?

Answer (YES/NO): NO